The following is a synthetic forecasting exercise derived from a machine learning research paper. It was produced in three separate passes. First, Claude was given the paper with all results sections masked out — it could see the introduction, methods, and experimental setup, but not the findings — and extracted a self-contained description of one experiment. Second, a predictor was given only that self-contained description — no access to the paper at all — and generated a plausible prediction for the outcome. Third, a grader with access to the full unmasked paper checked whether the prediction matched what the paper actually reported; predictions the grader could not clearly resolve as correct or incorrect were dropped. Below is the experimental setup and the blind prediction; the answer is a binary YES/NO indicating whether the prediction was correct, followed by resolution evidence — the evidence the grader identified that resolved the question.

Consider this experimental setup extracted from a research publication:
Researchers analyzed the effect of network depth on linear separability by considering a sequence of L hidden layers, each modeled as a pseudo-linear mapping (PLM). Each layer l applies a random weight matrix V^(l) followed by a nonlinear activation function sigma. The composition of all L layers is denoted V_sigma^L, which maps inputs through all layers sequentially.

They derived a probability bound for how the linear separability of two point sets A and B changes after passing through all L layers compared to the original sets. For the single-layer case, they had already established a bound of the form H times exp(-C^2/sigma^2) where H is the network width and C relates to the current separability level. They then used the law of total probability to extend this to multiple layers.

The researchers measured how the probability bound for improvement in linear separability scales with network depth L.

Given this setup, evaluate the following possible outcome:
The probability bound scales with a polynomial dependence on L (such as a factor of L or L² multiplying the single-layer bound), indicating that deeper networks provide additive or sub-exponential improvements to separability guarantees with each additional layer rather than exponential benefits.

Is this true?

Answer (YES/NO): YES